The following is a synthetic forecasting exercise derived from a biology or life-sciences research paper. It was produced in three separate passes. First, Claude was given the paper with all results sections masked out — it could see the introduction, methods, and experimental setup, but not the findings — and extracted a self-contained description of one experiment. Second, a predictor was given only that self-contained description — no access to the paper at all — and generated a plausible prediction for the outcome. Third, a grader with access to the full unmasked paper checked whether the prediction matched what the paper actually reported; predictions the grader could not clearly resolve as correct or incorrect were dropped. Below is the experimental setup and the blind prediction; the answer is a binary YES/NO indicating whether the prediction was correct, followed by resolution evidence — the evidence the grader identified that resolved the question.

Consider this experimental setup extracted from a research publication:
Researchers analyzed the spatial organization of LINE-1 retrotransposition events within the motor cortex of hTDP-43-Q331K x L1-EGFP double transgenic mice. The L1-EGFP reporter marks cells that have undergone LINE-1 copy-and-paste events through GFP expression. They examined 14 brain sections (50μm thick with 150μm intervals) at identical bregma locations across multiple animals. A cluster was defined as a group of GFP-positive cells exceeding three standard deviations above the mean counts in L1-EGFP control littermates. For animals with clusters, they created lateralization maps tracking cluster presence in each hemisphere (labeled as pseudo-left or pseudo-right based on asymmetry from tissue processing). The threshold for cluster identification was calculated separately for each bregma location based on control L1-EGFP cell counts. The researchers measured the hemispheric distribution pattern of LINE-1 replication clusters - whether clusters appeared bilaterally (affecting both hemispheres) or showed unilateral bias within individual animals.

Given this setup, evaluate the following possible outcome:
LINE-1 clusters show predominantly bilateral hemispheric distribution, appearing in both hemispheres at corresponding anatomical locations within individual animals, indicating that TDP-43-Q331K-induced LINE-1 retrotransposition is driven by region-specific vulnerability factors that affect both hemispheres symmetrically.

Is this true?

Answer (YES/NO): NO